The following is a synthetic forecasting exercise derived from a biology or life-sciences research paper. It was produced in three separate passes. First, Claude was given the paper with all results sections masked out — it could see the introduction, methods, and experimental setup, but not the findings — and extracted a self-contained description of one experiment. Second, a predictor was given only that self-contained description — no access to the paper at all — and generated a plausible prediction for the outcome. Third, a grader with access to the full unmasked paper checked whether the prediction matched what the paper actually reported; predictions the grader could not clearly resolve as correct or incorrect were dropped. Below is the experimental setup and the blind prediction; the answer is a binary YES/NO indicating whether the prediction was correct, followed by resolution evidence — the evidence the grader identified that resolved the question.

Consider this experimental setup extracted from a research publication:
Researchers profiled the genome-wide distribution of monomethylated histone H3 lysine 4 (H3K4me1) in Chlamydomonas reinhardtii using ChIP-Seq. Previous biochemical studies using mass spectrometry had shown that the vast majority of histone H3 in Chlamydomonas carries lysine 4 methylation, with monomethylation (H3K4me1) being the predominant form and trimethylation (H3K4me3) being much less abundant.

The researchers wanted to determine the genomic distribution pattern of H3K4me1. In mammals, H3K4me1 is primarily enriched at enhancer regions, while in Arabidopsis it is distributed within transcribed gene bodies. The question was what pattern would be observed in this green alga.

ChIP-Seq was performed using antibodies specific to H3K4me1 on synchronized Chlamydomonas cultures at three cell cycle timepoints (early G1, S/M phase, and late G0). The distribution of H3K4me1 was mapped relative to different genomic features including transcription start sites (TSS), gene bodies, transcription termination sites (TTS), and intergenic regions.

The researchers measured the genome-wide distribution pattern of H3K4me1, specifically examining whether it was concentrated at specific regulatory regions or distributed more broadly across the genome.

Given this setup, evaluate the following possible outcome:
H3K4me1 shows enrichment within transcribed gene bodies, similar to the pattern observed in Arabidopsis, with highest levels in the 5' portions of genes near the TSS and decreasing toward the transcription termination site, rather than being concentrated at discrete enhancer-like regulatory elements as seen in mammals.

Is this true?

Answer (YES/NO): NO